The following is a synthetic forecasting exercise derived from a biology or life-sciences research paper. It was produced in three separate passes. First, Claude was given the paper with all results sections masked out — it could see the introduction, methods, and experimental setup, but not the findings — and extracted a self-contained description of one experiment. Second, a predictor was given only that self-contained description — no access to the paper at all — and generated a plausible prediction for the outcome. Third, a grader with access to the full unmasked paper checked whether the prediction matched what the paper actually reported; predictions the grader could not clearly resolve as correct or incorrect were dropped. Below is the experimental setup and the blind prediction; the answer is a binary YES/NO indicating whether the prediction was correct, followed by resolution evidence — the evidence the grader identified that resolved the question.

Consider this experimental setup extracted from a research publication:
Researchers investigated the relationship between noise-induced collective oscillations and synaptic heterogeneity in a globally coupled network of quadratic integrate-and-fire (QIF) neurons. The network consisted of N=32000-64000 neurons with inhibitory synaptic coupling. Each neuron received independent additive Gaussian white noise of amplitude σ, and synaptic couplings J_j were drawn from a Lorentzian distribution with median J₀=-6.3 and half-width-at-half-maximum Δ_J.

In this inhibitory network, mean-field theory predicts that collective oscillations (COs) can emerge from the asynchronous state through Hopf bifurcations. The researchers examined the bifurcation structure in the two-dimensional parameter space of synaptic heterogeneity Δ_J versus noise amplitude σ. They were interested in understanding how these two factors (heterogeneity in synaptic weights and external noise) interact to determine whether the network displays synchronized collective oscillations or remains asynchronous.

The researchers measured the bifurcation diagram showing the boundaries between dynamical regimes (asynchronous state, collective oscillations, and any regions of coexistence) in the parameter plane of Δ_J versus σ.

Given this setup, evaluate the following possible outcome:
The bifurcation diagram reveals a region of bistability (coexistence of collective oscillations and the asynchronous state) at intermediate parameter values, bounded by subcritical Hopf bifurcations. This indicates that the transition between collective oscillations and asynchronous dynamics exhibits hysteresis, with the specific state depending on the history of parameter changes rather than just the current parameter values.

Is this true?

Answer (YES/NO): NO